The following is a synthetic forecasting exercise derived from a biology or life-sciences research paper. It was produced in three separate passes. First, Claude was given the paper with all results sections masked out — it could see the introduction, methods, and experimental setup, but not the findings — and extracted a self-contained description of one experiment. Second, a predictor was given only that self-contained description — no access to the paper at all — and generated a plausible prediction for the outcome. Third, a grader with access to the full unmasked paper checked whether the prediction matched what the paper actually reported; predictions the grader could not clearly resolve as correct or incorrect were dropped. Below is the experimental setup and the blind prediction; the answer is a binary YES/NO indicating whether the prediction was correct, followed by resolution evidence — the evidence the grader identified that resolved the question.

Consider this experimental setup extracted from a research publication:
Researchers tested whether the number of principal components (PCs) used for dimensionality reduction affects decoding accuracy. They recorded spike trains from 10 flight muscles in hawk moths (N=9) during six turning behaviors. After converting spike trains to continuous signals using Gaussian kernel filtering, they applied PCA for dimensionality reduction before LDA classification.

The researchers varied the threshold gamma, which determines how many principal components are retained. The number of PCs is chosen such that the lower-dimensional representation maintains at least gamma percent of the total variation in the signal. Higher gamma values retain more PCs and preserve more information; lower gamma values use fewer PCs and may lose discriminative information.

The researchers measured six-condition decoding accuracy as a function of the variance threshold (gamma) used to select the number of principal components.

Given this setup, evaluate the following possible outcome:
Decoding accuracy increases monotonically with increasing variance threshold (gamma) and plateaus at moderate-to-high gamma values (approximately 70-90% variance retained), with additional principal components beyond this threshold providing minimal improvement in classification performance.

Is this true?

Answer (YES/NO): YES